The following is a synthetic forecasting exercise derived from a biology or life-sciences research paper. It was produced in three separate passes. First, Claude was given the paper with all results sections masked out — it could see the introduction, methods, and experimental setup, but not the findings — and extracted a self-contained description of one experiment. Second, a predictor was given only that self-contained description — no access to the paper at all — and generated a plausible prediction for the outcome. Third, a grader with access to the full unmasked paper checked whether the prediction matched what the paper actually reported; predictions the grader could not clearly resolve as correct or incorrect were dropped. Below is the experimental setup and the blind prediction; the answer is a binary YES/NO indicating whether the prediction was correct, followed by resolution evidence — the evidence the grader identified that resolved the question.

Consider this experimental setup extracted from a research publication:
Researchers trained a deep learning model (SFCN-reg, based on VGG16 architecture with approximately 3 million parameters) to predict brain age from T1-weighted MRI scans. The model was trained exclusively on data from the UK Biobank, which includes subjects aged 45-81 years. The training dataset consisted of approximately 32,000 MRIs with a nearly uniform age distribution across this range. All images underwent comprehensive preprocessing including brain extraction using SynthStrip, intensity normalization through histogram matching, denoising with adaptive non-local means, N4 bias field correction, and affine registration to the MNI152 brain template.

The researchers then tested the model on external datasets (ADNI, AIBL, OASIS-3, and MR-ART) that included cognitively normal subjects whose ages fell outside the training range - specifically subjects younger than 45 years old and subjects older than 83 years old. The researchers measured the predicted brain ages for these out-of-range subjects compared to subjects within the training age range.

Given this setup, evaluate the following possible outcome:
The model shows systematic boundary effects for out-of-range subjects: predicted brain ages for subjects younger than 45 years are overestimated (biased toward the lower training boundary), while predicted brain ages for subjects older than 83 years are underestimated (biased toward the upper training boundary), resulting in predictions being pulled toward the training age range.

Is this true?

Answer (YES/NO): YES